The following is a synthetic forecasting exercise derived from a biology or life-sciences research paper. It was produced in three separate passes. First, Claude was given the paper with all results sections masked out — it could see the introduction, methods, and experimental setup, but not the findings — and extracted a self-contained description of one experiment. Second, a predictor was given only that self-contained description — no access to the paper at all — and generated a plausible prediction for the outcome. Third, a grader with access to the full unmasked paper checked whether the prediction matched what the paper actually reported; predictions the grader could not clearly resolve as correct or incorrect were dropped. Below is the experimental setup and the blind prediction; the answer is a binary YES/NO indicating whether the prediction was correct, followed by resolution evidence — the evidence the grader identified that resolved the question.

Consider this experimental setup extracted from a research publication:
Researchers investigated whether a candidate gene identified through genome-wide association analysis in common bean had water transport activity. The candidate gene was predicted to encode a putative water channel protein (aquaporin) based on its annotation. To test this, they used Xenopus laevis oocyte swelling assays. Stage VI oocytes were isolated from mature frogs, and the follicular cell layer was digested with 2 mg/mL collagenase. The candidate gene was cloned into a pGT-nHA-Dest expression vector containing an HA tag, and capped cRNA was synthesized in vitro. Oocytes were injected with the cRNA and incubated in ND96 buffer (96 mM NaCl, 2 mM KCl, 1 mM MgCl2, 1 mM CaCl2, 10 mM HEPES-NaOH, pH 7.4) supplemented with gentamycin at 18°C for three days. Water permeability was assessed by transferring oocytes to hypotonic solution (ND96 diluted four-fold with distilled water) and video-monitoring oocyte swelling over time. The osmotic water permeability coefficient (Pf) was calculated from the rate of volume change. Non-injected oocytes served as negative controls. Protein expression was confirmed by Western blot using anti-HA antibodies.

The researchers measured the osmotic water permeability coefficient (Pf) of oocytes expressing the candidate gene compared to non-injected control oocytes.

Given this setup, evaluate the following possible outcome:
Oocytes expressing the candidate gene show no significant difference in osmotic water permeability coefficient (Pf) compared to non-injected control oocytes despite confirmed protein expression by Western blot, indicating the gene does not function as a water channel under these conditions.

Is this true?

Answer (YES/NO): NO